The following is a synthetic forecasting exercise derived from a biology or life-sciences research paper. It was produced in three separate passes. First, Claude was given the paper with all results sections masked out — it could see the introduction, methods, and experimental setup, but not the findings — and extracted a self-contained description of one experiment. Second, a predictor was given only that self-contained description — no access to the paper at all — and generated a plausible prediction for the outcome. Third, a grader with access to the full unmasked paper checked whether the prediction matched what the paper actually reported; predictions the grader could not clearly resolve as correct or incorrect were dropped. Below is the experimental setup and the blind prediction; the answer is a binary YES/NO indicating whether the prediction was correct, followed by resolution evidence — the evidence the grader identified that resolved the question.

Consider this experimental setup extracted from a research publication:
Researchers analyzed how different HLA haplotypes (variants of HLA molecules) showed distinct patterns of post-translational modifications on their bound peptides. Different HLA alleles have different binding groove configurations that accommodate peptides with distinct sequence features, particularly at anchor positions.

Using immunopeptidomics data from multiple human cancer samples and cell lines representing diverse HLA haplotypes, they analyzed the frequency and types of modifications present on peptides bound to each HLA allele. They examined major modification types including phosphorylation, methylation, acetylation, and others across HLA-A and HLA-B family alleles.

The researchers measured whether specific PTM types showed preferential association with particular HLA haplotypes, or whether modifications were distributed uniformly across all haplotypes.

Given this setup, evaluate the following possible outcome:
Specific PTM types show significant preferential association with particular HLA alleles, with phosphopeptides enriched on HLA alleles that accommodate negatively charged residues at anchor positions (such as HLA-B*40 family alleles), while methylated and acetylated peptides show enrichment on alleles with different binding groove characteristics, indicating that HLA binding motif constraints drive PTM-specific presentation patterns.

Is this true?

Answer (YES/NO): YES